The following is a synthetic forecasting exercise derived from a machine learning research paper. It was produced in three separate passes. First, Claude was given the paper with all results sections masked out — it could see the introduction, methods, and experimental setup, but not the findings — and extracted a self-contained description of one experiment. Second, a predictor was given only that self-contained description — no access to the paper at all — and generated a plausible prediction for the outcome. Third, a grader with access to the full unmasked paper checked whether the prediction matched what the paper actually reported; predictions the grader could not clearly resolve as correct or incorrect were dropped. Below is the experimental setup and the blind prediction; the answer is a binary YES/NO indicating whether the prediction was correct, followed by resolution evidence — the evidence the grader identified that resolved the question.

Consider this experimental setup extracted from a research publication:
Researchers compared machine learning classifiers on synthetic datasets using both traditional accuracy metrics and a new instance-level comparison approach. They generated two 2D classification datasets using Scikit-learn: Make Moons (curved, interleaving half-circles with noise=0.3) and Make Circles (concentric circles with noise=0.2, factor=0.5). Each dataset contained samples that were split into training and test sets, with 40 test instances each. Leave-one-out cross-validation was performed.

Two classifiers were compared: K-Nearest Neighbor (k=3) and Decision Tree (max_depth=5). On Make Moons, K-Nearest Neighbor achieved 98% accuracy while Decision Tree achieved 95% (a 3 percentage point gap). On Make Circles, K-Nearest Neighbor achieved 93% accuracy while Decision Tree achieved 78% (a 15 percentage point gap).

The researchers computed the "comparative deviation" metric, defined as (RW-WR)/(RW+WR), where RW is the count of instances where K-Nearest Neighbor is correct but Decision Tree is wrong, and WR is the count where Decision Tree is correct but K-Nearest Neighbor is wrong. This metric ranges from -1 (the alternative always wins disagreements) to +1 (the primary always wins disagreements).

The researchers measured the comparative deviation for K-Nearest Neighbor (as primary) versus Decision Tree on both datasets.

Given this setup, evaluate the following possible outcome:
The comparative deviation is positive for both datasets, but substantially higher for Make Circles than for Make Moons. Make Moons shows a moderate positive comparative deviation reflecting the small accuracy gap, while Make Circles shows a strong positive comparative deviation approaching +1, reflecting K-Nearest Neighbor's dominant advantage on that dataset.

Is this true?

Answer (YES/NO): NO